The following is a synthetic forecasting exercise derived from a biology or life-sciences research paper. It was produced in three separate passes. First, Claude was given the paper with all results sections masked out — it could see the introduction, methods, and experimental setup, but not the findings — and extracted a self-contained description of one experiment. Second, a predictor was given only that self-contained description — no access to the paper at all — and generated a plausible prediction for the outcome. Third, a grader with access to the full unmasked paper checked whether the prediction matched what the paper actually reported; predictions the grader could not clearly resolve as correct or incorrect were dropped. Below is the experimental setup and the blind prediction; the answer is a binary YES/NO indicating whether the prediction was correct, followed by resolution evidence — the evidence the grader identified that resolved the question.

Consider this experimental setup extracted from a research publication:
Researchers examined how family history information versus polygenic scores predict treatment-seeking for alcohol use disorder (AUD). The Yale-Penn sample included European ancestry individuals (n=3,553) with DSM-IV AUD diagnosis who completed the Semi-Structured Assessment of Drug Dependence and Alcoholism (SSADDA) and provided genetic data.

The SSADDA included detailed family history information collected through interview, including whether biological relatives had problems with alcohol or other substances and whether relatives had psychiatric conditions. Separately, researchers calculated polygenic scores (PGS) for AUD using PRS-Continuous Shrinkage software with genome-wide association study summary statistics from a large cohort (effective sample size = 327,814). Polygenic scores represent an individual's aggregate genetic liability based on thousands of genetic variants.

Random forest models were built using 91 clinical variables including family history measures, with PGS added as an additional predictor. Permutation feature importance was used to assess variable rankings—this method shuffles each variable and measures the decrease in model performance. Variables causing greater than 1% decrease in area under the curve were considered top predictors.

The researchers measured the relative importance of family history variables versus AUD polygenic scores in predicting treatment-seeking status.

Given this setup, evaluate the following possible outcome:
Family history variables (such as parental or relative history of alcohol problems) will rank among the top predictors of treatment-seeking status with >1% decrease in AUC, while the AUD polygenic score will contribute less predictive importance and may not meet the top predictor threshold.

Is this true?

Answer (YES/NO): NO